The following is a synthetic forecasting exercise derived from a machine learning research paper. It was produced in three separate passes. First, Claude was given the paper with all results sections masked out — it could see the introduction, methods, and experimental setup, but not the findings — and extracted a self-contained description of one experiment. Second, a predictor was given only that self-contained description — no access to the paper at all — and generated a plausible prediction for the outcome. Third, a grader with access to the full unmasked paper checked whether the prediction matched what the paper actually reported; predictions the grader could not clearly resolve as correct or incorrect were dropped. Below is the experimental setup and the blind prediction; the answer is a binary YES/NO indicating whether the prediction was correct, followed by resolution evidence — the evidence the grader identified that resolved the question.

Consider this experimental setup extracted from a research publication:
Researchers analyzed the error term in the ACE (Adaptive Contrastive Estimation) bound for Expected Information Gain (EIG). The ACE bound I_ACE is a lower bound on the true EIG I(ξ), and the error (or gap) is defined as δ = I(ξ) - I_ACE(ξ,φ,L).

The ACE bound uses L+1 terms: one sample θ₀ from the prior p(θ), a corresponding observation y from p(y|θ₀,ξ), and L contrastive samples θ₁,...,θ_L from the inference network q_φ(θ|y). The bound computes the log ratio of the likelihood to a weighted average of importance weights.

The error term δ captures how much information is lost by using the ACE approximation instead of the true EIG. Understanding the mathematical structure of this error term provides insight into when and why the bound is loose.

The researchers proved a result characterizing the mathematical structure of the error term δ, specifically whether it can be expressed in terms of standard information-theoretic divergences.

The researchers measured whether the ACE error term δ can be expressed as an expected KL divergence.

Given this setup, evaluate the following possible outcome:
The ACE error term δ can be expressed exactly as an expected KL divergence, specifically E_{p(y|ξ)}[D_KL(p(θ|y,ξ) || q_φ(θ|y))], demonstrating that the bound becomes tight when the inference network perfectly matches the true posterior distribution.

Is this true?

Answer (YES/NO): NO